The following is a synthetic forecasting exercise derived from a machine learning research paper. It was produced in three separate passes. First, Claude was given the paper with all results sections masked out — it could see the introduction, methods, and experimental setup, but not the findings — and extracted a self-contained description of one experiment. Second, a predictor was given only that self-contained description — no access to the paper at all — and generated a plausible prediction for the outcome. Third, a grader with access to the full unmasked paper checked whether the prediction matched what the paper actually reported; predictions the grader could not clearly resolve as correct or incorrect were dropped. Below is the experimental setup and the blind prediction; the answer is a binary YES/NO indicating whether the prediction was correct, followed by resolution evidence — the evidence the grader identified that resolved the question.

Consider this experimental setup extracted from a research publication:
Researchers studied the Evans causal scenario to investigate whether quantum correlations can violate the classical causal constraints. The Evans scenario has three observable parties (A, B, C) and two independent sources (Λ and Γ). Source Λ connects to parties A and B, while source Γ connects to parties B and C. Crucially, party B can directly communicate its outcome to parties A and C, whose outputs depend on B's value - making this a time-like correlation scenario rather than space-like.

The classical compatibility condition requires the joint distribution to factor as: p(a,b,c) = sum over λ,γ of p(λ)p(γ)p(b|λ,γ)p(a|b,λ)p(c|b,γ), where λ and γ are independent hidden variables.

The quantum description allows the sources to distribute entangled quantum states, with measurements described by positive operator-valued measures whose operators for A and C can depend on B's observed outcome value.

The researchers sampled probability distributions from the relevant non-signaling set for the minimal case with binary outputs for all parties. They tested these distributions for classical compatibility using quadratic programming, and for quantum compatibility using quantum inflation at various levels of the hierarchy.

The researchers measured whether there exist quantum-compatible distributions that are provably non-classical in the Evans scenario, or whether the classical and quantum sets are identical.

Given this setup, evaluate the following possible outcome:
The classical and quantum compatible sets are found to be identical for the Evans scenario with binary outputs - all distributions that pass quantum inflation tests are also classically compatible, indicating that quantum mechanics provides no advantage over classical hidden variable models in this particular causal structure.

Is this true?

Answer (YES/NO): NO